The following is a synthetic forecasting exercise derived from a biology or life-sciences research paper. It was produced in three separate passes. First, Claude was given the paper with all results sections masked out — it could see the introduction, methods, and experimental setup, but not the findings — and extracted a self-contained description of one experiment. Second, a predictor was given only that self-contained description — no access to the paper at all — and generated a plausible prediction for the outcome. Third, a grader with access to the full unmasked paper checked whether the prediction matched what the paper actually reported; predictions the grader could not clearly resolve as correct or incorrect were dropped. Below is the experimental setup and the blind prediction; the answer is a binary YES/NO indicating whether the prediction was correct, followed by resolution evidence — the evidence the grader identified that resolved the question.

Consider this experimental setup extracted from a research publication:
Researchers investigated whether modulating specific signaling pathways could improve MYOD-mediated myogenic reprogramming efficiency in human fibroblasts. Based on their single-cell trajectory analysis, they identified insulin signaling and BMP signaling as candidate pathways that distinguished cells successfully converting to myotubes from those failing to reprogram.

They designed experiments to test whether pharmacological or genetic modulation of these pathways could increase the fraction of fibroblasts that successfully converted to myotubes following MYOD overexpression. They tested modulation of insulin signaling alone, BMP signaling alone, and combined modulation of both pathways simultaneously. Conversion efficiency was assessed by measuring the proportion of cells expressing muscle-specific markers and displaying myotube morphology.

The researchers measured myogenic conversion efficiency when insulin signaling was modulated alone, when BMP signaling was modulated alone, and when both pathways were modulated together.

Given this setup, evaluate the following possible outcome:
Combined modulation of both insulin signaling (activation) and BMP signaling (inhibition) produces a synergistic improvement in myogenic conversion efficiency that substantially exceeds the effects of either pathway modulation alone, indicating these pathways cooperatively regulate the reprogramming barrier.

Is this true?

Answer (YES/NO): NO